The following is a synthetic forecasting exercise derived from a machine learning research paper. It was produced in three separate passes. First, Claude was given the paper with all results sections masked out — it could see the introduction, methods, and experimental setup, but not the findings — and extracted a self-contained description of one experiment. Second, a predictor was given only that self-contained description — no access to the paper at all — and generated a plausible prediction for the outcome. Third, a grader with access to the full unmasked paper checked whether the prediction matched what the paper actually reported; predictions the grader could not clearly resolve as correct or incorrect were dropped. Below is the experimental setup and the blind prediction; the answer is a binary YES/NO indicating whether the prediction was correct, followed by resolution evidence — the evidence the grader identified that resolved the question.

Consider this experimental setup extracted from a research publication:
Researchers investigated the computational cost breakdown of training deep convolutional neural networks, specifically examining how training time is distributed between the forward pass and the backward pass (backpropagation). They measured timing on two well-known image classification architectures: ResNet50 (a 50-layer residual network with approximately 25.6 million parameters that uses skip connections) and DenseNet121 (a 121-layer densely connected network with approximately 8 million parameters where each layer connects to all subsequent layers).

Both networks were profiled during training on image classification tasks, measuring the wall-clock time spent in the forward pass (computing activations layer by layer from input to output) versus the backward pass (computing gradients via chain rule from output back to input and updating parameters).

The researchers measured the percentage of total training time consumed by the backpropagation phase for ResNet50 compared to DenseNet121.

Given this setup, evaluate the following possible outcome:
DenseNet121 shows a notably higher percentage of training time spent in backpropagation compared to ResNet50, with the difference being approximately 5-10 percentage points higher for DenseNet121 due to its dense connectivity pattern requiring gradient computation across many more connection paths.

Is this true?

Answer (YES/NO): NO